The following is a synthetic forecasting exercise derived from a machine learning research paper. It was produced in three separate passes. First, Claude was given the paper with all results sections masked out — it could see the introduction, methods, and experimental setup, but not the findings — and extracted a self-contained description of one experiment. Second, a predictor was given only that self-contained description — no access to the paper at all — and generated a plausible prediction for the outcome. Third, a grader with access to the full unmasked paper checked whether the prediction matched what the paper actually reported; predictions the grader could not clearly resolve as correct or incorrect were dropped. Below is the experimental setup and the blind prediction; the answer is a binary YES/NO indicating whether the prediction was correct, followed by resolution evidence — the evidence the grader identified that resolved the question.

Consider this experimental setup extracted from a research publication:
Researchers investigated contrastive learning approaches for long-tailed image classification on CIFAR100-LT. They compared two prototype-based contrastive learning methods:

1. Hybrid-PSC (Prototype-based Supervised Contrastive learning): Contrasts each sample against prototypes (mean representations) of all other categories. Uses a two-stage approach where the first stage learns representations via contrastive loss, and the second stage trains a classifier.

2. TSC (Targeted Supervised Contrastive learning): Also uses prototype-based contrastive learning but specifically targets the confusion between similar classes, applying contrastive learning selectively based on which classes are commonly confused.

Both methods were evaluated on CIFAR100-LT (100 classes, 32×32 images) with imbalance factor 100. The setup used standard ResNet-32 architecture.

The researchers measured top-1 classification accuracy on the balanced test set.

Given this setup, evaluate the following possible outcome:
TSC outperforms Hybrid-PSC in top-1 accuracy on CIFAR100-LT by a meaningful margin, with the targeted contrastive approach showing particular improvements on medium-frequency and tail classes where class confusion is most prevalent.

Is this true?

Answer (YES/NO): NO